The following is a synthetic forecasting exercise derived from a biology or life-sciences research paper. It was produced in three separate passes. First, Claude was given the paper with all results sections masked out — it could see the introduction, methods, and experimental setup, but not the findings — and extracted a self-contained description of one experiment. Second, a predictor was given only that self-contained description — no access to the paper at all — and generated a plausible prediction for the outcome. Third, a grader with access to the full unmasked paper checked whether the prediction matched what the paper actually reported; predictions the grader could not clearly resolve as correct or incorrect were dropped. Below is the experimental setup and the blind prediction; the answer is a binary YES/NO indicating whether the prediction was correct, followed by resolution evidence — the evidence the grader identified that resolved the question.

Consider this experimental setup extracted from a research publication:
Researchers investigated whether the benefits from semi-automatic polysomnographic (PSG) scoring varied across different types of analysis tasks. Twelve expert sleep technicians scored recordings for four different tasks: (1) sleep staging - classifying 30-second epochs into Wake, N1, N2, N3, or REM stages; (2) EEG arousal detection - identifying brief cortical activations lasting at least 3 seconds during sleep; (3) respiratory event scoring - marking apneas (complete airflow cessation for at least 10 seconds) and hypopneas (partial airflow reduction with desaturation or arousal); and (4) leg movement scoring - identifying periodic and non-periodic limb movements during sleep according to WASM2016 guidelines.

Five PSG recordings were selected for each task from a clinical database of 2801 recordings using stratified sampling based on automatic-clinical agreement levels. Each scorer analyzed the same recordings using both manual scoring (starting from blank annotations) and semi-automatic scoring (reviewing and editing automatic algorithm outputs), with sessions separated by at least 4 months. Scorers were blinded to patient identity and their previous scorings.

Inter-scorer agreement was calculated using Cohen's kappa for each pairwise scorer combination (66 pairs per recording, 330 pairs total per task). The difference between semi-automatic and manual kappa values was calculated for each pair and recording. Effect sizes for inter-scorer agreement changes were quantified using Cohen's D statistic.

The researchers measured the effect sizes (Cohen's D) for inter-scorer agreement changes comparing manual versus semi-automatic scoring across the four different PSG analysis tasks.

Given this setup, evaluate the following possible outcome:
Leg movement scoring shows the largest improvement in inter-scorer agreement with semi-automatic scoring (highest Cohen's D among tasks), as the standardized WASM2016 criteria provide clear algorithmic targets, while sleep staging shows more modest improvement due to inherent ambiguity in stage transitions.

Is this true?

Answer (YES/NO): YES